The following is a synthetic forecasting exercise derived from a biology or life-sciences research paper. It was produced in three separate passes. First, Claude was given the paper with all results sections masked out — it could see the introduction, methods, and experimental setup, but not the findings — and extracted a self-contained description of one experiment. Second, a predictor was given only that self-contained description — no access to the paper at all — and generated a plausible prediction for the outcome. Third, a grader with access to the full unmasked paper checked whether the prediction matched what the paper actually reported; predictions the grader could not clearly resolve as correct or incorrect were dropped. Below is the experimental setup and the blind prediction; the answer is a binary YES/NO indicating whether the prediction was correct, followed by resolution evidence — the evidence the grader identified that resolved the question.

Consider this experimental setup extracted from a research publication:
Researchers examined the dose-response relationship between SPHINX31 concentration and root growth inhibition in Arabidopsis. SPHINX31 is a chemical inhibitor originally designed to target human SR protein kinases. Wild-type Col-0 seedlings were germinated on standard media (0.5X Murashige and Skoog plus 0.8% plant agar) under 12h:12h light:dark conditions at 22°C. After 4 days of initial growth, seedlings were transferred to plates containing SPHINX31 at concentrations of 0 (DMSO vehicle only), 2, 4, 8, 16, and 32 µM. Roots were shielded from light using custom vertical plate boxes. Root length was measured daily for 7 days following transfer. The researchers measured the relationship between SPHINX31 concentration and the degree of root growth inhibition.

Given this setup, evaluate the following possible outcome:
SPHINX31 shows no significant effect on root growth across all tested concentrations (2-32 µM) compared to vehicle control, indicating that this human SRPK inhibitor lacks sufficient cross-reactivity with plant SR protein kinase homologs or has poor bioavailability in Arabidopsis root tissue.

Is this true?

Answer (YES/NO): NO